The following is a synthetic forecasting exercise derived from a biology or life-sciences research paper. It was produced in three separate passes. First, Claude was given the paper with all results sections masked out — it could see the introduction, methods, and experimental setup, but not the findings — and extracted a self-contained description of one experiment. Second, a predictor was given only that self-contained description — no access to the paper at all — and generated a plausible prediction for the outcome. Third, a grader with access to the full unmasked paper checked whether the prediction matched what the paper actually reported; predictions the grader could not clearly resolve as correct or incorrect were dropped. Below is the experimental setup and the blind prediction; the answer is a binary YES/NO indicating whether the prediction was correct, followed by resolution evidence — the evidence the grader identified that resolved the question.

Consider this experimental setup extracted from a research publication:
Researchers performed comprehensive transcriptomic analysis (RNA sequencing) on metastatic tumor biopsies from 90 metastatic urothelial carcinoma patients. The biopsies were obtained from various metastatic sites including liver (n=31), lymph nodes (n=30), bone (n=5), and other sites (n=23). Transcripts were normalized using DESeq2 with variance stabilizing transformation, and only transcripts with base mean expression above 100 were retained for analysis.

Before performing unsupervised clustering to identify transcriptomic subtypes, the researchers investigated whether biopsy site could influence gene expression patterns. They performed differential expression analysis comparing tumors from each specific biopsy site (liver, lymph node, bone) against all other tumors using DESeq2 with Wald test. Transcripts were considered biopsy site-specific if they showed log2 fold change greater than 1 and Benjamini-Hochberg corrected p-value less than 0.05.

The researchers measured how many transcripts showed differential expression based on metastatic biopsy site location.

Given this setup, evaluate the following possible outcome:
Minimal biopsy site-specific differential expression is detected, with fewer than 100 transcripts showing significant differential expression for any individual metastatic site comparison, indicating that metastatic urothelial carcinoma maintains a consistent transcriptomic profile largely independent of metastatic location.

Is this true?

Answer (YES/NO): NO